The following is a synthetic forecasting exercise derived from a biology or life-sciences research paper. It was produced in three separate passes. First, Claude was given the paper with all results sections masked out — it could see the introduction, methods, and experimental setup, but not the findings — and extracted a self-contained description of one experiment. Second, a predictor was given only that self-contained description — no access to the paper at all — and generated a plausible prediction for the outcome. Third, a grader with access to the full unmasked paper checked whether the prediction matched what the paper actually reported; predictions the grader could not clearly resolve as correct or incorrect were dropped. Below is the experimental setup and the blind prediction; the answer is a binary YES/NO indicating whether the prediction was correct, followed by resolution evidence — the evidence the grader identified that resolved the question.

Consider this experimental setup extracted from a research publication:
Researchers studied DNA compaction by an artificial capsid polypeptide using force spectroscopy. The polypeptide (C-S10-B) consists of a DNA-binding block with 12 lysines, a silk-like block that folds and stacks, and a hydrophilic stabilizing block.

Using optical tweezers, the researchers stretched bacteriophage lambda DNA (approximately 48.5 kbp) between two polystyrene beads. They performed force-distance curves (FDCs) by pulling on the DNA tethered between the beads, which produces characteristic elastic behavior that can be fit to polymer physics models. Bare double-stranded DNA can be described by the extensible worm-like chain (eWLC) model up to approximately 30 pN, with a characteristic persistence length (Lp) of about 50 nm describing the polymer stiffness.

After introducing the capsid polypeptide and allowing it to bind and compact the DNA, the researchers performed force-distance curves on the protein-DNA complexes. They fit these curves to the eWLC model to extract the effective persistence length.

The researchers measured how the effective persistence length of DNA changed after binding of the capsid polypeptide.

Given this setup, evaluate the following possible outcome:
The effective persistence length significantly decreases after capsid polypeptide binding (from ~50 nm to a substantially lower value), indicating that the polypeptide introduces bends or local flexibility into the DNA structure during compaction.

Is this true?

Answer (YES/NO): YES